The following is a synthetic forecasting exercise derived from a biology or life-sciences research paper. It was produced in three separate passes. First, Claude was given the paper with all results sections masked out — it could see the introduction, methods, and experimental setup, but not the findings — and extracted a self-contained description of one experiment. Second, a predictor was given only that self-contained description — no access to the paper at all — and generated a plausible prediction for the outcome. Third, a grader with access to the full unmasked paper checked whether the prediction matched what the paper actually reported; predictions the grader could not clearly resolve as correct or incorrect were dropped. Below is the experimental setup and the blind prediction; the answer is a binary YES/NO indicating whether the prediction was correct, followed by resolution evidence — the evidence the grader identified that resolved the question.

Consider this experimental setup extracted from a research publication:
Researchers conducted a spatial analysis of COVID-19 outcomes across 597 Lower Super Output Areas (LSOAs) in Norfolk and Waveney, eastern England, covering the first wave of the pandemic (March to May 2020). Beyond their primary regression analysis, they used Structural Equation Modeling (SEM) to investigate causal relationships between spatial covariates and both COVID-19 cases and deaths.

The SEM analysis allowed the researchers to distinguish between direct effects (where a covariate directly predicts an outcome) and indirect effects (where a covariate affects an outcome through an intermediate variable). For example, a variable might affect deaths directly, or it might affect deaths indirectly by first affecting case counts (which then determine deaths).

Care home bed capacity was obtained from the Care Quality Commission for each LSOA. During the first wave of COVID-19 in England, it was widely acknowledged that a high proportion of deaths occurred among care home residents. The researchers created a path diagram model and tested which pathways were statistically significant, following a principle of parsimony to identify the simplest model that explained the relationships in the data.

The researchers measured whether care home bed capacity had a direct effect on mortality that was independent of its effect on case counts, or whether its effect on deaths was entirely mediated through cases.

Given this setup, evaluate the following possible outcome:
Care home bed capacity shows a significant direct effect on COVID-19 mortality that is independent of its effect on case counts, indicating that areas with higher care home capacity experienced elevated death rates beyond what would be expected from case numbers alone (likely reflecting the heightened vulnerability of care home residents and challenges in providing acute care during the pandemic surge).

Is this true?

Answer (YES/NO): YES